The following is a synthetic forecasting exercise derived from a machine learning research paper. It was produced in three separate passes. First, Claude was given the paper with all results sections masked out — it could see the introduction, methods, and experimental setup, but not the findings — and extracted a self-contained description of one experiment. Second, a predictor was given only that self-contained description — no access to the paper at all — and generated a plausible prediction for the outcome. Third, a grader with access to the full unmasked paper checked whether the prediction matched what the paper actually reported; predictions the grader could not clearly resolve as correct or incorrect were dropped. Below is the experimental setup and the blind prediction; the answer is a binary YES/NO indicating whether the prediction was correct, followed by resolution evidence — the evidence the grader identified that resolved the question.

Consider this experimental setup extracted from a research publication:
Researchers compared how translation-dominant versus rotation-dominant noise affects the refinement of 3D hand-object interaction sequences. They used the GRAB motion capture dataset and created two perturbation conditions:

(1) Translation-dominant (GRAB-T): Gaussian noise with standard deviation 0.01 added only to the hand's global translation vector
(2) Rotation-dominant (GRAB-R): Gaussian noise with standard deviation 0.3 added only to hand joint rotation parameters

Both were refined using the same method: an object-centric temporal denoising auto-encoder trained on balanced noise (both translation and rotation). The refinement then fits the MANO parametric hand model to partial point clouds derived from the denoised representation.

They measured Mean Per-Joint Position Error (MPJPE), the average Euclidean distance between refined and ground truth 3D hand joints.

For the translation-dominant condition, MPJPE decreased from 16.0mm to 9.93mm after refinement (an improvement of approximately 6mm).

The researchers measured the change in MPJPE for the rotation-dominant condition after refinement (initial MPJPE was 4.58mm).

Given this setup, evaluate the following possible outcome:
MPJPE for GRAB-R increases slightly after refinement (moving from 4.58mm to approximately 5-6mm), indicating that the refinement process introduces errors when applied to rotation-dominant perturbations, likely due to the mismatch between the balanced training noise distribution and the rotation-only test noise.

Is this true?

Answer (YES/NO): NO